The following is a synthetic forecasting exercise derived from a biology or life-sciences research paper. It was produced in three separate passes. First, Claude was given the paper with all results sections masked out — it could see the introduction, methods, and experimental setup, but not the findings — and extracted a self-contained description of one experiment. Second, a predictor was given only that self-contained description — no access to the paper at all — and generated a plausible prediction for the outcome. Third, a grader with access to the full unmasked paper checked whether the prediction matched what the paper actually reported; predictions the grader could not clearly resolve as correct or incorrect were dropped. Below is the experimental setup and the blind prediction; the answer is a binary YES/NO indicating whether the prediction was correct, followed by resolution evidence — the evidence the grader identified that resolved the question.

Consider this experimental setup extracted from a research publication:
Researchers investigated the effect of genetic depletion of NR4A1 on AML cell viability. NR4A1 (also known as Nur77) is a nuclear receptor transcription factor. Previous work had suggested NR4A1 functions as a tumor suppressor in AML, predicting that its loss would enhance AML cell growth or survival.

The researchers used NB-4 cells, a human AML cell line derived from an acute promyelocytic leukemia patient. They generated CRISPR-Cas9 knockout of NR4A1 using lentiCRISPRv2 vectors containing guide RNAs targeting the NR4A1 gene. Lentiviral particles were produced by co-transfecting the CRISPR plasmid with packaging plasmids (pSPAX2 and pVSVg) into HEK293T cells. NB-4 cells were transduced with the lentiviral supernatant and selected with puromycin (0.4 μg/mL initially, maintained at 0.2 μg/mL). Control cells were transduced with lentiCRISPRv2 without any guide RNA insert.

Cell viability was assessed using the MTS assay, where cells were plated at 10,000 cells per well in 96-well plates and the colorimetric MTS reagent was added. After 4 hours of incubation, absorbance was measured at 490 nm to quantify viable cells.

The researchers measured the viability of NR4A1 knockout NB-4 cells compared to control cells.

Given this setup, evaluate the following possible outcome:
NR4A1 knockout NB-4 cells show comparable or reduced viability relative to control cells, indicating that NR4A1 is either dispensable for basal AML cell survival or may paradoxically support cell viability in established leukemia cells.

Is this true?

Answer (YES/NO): YES